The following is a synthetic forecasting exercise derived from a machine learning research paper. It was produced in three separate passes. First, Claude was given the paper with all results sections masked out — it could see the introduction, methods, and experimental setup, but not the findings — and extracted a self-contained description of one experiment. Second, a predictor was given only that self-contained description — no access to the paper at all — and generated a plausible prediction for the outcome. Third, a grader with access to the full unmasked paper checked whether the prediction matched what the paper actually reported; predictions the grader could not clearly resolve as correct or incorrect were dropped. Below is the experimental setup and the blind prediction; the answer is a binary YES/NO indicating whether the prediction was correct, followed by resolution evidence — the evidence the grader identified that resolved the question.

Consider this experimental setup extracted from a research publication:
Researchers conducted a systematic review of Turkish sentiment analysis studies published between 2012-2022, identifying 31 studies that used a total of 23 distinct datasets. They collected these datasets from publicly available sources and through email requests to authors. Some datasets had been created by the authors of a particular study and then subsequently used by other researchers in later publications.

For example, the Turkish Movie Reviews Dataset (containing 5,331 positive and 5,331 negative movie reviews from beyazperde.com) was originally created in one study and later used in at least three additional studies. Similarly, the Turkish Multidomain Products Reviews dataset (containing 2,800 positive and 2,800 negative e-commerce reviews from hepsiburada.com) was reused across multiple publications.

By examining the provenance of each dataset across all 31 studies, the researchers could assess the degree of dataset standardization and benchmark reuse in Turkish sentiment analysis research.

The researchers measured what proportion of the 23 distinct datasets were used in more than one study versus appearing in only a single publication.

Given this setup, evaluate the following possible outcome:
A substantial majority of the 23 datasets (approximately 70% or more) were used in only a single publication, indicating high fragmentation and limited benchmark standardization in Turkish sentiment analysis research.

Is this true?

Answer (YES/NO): YES